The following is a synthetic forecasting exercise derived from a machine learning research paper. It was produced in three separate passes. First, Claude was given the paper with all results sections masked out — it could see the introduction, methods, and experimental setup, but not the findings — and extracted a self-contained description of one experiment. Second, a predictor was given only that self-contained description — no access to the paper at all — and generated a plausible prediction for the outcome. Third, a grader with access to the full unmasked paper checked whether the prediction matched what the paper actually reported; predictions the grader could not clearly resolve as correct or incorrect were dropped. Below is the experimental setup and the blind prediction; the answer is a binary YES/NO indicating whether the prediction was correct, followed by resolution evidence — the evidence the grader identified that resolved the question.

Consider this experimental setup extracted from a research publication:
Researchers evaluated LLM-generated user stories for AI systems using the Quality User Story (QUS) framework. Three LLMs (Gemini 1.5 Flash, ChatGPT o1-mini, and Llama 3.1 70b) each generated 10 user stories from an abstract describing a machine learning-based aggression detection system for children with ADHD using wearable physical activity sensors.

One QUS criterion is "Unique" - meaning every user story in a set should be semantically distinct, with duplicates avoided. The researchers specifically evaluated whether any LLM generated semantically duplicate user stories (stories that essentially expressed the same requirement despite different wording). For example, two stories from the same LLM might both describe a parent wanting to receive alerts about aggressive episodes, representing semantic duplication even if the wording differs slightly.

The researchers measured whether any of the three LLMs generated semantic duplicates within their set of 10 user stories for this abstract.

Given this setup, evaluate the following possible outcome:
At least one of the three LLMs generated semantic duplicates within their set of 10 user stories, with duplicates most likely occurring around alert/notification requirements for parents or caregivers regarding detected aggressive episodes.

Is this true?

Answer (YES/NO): YES